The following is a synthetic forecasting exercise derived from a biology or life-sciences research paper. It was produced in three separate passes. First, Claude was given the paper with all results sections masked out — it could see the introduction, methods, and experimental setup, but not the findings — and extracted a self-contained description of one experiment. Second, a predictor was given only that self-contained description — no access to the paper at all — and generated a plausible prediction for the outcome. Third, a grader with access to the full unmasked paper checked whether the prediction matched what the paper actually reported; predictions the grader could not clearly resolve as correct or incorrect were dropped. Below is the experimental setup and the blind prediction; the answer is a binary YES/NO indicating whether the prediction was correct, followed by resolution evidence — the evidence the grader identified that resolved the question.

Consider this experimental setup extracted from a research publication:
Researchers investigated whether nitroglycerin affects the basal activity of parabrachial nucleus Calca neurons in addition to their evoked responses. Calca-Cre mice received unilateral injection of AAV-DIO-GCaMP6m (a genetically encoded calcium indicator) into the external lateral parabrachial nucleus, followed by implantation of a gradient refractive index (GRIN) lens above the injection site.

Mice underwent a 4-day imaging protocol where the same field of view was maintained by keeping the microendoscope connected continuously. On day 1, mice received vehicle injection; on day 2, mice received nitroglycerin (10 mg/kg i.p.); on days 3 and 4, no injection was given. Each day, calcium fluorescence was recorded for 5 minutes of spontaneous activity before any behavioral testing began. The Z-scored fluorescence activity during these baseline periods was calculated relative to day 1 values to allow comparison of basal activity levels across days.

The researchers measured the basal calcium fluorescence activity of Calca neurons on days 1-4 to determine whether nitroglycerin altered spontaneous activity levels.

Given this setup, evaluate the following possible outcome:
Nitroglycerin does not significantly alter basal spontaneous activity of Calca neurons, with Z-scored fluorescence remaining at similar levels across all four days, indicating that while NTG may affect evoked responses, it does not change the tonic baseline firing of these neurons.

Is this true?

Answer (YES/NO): NO